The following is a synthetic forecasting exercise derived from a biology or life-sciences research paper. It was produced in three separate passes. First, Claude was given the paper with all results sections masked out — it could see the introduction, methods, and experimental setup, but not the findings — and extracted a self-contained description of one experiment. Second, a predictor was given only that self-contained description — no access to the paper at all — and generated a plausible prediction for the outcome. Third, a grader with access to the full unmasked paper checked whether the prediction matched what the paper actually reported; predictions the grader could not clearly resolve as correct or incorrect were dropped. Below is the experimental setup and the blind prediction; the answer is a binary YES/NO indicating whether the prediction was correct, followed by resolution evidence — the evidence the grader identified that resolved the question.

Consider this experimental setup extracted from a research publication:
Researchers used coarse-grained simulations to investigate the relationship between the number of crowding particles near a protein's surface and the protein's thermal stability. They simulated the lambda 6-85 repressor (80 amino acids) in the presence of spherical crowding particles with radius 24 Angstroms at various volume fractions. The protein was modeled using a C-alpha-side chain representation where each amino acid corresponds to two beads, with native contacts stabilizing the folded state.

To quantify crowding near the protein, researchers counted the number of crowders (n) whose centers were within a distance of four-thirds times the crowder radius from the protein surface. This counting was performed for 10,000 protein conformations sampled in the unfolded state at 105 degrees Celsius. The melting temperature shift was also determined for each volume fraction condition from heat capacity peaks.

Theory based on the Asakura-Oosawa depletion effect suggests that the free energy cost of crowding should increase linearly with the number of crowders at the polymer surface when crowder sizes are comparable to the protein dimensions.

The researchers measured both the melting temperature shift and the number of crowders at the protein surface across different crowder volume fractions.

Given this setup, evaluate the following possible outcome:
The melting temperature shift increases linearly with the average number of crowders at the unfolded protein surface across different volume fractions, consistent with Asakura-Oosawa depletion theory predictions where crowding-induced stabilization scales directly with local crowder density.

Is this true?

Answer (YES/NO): YES